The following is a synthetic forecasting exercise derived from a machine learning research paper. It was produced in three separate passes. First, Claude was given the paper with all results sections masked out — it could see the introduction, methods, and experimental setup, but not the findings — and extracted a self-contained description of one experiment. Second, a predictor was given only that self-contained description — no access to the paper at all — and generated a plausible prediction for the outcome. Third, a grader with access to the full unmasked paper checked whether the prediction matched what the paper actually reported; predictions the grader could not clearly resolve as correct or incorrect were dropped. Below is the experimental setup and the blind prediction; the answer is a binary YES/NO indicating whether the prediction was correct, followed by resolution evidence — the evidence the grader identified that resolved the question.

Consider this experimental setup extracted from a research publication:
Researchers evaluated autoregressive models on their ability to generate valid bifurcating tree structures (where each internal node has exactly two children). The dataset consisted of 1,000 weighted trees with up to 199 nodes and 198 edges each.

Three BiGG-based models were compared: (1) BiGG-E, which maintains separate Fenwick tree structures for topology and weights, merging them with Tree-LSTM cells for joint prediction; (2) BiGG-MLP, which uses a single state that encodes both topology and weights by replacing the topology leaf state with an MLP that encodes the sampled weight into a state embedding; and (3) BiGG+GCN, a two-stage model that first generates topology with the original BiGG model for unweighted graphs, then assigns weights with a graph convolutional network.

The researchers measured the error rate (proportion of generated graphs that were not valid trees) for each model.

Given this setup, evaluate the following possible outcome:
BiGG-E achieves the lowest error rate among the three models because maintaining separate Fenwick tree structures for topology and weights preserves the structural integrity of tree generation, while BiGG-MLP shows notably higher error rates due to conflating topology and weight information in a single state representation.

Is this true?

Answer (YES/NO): YES